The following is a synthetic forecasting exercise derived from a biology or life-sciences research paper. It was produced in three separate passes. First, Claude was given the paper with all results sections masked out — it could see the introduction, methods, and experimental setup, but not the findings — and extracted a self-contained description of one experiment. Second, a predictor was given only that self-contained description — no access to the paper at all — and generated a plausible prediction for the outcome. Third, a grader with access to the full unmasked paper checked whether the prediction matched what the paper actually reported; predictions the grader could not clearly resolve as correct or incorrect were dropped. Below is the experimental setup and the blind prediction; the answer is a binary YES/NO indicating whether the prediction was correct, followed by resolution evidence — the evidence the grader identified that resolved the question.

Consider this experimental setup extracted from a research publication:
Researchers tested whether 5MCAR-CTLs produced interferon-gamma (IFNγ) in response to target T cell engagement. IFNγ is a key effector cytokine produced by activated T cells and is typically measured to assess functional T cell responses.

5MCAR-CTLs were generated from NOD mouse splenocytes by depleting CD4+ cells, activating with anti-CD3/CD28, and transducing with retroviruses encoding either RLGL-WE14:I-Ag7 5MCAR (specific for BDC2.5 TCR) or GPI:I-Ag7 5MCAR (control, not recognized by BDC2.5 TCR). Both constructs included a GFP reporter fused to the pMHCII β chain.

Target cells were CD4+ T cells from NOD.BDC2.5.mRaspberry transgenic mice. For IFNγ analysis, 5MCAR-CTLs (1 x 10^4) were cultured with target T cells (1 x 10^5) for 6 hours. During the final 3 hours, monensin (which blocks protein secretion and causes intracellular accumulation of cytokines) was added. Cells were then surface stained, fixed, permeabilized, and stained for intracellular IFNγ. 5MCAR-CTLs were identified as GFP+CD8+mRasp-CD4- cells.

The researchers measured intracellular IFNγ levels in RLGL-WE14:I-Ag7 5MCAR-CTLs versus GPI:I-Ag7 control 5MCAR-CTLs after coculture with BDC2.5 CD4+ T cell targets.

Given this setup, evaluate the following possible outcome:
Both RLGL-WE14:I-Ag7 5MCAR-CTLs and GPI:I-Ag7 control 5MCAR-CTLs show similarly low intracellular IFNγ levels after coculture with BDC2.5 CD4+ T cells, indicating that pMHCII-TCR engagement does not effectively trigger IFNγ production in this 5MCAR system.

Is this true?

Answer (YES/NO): NO